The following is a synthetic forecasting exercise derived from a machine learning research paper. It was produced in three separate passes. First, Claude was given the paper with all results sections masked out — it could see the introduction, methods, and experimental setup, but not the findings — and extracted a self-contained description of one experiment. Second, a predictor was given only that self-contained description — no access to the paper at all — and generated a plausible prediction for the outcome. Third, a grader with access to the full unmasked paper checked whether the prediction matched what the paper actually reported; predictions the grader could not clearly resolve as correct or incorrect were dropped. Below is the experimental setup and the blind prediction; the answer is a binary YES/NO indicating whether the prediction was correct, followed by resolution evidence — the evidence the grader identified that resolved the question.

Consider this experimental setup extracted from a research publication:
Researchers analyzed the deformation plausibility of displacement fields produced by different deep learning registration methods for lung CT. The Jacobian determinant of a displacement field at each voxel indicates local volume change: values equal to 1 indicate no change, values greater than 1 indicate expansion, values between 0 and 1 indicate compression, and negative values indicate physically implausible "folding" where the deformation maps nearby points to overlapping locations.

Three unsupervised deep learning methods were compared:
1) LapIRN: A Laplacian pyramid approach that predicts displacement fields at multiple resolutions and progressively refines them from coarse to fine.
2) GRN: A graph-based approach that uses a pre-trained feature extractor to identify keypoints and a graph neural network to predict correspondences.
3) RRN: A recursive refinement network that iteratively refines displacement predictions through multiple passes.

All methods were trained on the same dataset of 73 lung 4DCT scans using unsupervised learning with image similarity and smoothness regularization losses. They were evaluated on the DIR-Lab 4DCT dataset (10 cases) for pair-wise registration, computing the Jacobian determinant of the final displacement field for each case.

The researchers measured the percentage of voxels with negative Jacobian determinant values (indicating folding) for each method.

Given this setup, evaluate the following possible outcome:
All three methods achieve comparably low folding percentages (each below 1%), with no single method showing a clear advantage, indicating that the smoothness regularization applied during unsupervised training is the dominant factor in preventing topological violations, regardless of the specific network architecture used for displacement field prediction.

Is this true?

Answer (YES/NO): NO